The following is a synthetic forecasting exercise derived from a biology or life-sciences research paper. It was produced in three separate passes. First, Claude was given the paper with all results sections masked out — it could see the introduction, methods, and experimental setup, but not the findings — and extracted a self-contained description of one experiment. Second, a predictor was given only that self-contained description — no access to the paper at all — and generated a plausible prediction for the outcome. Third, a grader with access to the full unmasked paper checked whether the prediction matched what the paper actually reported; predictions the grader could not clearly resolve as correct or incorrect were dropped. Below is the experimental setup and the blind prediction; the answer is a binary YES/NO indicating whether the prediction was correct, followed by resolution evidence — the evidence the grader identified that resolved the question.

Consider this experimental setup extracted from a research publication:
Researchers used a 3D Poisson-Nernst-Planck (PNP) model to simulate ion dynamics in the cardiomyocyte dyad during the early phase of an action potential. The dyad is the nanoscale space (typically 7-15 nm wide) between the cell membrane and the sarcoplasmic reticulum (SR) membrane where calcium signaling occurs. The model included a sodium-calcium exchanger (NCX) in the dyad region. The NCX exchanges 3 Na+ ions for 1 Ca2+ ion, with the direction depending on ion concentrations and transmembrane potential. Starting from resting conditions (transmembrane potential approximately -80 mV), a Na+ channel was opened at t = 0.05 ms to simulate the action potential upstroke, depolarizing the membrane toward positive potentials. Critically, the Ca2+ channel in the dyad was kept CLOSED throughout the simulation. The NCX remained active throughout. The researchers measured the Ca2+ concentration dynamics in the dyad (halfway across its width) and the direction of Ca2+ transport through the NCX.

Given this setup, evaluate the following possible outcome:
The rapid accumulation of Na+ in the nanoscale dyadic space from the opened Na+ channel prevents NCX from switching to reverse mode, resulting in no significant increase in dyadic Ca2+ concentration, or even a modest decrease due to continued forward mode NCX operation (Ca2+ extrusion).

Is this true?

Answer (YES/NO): NO